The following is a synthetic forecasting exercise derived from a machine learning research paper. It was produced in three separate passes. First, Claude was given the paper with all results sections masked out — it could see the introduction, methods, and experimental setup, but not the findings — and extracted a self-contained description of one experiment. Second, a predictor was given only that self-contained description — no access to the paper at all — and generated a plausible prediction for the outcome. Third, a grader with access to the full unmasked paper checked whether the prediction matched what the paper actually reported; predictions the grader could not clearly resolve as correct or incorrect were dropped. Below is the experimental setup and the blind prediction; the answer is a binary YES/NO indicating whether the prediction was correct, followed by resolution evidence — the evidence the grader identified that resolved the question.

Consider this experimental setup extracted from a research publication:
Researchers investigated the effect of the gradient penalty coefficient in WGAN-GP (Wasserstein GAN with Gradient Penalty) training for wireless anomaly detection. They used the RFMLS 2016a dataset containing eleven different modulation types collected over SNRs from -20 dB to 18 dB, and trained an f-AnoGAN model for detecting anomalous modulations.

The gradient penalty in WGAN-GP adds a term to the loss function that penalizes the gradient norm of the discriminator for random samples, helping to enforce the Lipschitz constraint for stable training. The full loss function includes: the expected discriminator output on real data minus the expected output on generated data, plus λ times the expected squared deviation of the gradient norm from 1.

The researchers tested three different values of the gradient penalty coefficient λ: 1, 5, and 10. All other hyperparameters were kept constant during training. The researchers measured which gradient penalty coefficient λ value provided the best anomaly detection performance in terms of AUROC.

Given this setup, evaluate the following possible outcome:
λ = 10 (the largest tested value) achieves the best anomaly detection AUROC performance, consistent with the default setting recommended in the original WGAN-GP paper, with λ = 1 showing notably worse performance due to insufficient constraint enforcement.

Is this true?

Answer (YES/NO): YES